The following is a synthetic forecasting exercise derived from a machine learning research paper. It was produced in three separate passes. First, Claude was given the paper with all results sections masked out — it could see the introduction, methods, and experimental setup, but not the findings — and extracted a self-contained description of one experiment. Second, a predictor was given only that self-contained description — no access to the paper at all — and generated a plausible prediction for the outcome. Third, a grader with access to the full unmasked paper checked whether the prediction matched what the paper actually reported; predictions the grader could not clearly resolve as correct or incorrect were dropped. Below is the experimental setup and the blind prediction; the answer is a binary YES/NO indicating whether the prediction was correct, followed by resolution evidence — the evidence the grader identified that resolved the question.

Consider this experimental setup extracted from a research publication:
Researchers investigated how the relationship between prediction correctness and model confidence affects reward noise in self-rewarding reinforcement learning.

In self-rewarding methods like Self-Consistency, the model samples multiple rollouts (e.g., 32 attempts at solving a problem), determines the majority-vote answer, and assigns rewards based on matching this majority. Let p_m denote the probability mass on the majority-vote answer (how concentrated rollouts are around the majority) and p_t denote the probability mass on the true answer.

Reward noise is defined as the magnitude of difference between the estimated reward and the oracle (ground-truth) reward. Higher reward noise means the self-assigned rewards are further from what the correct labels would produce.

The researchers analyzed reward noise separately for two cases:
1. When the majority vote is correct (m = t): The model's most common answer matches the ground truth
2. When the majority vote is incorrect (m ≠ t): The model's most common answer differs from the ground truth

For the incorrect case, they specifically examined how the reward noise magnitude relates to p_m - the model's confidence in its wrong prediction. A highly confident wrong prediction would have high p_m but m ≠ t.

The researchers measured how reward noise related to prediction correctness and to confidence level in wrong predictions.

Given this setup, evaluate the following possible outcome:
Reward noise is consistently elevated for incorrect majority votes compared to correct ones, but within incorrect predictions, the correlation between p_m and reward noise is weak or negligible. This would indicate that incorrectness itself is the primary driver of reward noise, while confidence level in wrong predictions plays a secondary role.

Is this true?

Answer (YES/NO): NO